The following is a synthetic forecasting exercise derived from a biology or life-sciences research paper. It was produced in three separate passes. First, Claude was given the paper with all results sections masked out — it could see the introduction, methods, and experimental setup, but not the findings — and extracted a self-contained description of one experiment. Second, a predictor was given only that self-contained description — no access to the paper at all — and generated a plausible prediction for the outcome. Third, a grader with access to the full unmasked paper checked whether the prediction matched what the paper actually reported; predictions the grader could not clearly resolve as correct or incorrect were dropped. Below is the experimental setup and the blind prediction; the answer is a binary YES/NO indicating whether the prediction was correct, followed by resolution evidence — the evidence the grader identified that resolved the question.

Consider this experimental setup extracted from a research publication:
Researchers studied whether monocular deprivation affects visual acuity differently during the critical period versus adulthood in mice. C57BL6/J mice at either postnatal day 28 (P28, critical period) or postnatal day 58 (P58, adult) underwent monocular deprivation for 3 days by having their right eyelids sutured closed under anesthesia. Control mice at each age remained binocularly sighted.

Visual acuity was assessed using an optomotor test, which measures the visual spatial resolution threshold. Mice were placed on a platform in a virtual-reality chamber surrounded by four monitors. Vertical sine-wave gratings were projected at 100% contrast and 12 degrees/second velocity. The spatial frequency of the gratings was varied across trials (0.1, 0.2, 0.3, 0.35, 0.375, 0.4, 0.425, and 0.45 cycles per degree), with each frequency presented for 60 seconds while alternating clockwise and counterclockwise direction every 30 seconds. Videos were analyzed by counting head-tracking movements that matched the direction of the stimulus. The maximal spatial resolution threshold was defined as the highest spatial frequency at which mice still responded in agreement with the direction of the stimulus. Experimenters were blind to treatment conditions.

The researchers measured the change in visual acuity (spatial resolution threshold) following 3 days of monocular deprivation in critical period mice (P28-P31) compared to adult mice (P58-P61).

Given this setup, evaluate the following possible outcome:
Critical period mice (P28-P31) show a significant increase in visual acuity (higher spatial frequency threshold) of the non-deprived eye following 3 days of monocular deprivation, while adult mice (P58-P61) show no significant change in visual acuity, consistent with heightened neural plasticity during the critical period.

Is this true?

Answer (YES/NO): NO